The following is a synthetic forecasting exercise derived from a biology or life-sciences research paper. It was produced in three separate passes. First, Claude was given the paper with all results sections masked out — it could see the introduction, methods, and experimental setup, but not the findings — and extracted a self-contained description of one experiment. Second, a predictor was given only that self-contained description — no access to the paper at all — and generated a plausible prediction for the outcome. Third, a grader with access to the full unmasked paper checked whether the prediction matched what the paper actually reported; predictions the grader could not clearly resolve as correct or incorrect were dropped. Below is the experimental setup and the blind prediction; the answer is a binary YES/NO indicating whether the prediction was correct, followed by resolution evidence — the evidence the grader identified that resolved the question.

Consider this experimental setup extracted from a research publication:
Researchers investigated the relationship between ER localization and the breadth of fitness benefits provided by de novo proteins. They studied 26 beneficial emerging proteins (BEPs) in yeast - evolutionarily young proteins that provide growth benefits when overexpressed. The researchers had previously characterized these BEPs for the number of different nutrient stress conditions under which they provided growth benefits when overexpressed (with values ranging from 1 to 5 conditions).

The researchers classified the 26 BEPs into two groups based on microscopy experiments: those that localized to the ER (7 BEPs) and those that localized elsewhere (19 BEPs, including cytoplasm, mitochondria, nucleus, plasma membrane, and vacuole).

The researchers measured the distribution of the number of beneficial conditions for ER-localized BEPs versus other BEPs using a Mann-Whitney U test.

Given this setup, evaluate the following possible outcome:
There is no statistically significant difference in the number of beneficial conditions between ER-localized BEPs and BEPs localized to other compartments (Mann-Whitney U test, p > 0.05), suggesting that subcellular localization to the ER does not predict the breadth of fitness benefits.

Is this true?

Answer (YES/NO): NO